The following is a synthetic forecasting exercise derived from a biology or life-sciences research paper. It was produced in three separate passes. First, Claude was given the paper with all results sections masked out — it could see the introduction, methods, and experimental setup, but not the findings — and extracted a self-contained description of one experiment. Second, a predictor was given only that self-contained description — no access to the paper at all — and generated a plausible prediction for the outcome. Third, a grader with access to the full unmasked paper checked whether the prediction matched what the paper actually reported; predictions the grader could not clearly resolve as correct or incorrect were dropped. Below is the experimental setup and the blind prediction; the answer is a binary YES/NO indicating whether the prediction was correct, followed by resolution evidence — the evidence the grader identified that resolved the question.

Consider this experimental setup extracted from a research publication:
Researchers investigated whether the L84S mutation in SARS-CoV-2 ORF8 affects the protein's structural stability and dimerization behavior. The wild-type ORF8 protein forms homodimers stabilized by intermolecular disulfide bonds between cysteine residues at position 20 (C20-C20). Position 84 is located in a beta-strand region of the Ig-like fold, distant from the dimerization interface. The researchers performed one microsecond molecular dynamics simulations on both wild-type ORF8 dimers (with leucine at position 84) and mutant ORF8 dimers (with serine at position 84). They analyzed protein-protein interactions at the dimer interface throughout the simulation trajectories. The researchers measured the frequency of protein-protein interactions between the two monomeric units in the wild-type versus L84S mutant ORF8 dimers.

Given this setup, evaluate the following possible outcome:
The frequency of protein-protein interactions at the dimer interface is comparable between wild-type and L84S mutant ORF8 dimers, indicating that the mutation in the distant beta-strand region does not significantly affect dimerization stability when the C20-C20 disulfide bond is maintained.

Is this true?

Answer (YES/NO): NO